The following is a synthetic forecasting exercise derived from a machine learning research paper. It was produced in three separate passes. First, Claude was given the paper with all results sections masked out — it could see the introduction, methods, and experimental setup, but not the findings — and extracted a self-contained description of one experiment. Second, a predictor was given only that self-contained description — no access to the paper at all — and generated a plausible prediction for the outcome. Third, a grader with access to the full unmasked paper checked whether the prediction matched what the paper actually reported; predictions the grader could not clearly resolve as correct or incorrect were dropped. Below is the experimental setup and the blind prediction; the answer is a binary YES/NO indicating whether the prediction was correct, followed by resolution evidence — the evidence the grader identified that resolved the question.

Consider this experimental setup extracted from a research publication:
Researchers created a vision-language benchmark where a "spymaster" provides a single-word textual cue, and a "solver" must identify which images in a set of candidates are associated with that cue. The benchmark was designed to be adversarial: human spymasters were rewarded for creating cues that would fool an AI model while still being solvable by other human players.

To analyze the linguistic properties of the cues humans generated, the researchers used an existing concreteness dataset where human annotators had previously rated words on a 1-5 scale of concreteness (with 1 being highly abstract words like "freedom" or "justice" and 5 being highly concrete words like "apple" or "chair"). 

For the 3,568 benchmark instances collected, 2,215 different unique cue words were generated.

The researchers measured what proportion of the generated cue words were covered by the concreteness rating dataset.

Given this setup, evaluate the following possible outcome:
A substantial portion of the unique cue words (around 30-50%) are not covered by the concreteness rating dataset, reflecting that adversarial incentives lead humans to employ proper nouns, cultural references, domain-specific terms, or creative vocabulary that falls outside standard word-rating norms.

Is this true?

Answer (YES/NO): NO